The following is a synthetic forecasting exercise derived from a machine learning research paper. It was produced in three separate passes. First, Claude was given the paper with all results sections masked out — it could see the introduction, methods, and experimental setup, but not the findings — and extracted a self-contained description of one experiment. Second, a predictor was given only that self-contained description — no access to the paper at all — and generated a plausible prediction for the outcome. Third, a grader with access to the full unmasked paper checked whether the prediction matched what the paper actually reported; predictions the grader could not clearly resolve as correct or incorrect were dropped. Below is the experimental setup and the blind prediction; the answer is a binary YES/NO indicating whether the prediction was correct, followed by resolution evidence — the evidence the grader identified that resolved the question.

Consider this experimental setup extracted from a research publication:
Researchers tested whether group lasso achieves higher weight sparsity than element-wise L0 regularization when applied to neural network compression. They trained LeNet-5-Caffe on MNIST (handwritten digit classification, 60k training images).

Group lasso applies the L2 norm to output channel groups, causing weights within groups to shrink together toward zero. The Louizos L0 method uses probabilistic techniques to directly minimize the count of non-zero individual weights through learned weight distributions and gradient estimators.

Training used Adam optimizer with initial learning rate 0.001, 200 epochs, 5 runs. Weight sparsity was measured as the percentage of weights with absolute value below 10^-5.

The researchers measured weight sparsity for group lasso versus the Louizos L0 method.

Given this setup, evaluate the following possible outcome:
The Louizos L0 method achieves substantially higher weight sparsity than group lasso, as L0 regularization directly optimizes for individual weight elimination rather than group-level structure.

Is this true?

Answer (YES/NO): NO